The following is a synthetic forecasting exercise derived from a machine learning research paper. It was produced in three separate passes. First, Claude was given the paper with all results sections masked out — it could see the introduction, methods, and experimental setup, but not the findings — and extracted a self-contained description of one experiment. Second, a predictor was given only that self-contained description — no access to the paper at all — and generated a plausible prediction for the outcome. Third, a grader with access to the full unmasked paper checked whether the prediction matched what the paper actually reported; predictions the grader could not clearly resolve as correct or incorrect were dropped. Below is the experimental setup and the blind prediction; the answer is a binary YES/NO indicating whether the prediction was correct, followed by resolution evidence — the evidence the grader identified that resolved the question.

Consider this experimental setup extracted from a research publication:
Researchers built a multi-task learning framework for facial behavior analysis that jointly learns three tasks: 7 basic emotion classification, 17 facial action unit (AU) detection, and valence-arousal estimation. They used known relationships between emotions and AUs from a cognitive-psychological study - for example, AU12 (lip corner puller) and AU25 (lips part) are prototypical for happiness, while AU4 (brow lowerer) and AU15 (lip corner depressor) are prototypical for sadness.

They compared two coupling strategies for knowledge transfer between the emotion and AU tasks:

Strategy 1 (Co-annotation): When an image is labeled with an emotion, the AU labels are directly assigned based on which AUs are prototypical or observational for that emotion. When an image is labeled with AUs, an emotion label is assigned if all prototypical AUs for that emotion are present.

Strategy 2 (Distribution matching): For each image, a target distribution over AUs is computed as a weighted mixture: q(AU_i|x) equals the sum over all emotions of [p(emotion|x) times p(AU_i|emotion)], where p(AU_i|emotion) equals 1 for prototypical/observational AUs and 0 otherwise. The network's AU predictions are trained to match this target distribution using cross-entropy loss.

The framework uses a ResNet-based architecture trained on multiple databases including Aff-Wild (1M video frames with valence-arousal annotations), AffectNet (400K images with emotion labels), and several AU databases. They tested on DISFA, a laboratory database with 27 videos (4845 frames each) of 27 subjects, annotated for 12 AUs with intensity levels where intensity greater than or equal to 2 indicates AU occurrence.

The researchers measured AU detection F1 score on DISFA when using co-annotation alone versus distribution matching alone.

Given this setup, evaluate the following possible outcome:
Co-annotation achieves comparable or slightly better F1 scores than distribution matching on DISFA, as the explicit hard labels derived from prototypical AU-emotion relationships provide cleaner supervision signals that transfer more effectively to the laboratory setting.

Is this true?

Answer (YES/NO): NO